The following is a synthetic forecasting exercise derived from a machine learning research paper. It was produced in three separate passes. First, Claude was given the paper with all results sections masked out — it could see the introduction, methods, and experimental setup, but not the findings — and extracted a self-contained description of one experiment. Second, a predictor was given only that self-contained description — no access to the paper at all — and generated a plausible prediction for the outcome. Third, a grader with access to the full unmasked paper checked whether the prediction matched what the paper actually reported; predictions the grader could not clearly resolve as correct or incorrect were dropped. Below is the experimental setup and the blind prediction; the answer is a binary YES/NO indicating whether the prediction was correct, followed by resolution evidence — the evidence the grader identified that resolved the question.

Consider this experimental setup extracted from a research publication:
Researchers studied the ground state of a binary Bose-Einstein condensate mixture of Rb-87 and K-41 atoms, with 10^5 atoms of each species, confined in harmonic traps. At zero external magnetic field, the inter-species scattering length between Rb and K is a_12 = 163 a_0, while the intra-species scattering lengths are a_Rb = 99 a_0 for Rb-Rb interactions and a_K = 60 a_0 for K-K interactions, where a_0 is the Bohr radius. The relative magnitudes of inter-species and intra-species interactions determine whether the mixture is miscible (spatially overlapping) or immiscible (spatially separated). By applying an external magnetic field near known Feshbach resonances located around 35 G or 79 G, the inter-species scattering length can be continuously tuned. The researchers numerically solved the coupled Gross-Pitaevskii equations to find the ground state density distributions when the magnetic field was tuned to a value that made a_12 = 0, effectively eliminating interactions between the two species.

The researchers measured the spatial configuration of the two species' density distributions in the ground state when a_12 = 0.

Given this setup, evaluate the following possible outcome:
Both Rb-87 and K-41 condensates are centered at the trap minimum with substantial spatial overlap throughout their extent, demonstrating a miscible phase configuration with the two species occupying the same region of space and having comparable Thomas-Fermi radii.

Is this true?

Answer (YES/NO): YES